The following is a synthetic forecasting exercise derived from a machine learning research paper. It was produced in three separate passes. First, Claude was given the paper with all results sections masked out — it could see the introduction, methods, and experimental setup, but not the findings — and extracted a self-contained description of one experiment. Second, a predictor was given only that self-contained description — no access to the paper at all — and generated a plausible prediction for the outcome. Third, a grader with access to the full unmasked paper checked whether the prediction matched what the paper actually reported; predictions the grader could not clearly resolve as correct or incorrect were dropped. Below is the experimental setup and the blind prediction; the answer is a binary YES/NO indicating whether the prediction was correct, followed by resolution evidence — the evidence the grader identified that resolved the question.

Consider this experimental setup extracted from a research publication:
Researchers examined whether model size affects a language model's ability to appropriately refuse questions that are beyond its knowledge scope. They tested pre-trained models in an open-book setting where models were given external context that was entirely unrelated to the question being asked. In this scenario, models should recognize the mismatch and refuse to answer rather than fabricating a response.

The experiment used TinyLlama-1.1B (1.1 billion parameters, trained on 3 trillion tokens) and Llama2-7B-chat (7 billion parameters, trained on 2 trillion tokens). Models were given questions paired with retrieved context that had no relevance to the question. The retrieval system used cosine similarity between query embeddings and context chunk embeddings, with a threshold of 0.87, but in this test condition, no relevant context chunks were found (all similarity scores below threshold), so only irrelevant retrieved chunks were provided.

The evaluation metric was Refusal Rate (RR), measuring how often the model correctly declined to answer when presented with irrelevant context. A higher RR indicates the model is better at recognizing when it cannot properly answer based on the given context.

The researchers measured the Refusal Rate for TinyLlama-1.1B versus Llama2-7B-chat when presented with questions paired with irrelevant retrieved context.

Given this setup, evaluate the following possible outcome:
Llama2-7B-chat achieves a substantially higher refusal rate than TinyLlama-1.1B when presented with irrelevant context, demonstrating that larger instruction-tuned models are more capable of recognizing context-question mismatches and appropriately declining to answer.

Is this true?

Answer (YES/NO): YES